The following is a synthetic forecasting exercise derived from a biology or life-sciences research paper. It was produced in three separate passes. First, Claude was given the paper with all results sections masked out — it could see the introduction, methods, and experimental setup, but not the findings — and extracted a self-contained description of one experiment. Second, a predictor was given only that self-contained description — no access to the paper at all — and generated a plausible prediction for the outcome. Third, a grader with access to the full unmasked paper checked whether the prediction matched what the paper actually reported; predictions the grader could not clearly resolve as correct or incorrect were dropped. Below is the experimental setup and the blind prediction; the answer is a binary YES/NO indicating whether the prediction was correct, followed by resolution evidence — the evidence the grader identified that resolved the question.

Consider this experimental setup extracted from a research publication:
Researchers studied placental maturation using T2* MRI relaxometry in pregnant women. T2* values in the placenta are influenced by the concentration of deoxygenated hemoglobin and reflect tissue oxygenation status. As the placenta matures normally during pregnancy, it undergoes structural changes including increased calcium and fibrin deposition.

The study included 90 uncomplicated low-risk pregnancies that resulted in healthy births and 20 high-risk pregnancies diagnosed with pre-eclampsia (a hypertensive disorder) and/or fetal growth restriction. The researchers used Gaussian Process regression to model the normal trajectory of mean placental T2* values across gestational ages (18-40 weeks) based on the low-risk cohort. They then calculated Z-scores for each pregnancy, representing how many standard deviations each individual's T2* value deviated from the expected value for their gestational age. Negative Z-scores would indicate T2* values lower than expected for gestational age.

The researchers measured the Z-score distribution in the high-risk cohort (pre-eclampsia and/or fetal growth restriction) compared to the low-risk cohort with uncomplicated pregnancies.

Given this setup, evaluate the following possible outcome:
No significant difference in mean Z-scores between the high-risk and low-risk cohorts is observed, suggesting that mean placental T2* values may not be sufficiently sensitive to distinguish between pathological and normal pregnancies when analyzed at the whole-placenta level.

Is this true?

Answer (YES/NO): NO